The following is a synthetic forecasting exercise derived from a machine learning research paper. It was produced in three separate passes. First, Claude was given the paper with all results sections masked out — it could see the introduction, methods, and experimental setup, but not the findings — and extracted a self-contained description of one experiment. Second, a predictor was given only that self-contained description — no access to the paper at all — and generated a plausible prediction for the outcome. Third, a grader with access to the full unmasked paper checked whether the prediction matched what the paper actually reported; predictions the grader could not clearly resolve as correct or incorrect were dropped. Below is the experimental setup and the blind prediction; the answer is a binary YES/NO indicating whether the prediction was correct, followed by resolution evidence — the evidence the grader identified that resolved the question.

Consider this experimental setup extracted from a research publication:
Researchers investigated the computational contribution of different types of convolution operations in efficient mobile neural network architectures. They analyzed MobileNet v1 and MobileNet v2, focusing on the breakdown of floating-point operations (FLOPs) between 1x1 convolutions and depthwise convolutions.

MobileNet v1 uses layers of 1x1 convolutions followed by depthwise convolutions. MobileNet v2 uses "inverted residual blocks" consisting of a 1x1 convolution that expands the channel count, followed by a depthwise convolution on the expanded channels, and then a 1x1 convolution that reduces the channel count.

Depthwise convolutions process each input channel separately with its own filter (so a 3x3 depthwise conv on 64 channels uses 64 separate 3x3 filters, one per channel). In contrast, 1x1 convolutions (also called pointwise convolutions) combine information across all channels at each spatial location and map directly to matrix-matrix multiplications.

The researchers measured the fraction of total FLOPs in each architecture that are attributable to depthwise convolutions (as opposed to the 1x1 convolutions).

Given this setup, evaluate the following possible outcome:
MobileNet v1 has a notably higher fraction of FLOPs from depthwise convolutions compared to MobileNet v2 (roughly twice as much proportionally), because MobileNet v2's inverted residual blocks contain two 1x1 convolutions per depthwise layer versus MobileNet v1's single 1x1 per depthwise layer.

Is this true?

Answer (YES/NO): NO